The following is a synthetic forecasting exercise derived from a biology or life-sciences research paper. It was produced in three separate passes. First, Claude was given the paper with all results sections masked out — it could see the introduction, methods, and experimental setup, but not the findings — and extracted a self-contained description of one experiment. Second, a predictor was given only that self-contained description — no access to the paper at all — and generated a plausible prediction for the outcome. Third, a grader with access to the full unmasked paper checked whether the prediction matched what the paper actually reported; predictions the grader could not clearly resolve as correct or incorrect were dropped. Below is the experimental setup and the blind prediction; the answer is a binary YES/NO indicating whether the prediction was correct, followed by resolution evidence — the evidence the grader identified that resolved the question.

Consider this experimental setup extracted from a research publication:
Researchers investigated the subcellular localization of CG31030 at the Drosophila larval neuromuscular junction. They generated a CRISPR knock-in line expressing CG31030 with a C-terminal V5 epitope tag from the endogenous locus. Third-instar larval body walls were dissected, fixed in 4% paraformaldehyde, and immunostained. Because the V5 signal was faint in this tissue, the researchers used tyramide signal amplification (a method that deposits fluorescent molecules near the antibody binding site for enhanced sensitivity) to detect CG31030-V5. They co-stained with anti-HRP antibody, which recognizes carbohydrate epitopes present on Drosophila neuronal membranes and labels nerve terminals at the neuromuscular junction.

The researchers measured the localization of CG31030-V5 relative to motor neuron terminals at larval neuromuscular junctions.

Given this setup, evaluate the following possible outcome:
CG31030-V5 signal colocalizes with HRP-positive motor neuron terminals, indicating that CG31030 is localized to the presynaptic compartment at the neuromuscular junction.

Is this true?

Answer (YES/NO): YES